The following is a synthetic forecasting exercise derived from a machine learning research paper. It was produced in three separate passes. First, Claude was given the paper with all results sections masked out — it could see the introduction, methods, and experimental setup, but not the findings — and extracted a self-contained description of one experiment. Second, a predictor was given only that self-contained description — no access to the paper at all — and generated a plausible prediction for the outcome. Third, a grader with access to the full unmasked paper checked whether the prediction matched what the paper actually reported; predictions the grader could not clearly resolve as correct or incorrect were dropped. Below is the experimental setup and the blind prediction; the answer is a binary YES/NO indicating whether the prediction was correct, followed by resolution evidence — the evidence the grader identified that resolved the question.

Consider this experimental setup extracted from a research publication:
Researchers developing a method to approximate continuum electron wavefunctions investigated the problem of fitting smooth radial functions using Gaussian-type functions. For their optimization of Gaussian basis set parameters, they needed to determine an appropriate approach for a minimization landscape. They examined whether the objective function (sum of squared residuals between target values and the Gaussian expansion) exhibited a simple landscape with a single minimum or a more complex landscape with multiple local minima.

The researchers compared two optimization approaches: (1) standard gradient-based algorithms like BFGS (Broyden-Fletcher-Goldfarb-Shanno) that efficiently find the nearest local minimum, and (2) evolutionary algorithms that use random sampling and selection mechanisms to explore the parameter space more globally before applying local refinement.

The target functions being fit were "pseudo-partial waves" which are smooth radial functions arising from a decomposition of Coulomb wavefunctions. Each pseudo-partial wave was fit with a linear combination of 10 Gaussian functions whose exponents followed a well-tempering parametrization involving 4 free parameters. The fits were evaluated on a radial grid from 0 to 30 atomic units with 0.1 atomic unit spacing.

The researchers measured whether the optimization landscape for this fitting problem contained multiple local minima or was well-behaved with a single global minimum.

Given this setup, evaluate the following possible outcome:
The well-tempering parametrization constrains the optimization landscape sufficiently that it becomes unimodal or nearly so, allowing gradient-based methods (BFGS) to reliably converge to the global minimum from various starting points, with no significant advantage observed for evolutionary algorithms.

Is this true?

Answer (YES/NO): NO